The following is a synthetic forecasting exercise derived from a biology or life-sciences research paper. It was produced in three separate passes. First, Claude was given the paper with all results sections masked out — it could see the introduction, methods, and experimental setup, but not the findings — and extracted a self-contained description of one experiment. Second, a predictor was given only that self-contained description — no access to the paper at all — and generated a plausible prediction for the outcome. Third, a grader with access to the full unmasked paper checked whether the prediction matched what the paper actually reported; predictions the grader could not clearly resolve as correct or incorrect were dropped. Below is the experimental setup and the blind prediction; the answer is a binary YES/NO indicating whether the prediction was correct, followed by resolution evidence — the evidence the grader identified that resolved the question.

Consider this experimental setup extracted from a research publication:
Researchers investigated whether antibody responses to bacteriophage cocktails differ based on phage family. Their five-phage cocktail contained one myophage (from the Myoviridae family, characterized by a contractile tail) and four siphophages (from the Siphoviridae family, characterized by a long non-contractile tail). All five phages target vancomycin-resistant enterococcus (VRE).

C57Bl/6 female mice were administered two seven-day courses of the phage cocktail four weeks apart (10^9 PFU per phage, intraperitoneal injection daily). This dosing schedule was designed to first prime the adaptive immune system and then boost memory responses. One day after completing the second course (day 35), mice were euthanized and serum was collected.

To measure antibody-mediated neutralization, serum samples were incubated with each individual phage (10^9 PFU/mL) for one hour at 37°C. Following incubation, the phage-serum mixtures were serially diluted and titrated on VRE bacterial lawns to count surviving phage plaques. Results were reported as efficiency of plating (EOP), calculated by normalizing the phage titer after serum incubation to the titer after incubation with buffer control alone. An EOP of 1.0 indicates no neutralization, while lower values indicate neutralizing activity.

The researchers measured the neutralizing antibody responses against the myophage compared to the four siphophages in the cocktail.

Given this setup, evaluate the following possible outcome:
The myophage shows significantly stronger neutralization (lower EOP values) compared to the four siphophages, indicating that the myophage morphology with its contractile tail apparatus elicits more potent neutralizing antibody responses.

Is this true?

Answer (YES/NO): YES